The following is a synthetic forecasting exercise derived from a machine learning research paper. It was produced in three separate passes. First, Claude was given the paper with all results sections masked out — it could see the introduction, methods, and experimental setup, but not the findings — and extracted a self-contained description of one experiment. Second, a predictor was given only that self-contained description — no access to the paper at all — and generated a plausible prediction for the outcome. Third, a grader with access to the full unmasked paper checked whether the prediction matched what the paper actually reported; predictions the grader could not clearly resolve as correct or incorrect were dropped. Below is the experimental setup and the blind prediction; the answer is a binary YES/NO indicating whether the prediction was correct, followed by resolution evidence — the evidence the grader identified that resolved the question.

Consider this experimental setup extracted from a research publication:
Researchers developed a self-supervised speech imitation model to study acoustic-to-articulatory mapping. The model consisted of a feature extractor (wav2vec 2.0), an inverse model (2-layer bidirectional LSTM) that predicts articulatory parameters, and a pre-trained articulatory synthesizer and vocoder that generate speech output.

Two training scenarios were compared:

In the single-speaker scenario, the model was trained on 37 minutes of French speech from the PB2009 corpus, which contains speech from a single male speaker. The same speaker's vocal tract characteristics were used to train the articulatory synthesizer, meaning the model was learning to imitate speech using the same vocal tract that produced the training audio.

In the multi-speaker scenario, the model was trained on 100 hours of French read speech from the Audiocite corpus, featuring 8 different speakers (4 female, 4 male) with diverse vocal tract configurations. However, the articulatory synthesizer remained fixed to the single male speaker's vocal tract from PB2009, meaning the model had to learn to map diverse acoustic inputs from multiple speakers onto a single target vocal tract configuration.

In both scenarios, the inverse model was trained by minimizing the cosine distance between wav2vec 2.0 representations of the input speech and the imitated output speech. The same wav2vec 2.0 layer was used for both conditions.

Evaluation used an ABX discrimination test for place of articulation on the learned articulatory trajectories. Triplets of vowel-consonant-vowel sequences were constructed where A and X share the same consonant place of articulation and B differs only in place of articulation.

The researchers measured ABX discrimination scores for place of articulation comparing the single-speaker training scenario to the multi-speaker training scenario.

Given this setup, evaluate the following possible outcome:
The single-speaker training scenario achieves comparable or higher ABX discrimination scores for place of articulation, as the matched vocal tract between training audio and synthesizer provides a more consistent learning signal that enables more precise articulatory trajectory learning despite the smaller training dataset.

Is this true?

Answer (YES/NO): YES